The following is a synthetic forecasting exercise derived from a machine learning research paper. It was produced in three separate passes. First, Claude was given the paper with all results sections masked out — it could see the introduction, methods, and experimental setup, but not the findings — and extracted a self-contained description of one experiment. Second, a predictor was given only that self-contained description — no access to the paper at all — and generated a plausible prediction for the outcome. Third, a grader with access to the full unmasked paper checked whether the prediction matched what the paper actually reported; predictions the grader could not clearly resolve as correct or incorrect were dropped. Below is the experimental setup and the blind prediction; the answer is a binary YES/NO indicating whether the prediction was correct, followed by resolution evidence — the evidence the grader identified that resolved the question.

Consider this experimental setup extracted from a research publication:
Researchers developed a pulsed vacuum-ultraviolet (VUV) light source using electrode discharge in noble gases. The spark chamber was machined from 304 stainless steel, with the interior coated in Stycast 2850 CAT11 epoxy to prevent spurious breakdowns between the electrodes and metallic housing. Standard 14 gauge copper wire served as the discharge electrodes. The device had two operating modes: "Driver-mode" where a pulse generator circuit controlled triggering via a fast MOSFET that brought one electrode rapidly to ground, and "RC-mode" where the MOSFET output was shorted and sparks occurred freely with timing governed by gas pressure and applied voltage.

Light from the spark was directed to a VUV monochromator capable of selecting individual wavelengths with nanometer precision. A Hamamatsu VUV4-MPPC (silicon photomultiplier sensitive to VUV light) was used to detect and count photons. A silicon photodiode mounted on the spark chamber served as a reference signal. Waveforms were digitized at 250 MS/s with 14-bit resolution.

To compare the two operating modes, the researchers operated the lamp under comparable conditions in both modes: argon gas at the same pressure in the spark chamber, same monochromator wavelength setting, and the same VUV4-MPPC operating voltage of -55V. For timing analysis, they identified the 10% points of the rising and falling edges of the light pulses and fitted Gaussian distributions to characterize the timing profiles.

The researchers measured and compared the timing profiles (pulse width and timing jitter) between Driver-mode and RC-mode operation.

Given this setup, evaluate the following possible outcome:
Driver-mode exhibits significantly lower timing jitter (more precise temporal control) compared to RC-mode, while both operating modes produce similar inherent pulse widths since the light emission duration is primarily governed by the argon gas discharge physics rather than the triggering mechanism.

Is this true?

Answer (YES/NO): NO